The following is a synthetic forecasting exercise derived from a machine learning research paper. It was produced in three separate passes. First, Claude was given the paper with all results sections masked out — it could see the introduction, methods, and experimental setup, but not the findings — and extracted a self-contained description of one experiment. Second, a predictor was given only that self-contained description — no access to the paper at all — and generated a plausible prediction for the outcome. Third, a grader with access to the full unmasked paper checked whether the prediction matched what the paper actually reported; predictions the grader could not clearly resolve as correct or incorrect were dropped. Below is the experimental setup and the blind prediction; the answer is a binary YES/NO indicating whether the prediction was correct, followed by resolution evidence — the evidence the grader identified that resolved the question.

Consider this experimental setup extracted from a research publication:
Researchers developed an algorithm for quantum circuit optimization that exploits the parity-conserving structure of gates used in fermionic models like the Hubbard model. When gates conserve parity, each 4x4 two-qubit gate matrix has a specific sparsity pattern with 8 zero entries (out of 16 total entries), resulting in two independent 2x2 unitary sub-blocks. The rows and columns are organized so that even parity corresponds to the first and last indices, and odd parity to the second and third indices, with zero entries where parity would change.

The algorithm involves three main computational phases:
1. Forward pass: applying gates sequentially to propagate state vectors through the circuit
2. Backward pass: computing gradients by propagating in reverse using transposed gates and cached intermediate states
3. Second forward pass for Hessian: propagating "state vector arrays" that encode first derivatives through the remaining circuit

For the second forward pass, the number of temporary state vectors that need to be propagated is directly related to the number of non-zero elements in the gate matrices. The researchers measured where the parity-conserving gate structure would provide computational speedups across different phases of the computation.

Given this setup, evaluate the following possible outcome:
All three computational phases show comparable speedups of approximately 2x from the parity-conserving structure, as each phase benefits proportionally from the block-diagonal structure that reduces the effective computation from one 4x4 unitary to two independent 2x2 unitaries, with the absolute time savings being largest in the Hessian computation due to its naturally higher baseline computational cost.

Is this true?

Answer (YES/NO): NO